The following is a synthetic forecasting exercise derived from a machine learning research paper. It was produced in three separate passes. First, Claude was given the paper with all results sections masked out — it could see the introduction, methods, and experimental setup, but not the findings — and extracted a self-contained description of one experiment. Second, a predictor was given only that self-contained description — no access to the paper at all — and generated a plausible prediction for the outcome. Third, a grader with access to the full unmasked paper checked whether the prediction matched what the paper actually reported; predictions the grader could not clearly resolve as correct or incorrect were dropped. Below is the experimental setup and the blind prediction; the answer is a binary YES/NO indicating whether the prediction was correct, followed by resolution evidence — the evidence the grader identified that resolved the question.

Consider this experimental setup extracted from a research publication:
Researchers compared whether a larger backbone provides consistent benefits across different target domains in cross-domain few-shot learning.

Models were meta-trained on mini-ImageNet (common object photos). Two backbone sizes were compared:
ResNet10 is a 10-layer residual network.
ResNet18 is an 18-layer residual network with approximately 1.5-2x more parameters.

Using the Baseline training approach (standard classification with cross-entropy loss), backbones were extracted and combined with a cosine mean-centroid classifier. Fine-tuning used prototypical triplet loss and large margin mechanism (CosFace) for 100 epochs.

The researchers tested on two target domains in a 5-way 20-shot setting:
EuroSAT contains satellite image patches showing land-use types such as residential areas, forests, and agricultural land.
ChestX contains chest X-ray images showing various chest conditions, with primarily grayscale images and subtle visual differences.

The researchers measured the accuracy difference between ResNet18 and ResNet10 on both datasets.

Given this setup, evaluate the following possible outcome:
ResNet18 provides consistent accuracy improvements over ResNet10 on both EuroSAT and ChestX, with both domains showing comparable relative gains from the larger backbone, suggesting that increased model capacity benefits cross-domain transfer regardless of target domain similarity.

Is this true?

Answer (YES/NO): NO